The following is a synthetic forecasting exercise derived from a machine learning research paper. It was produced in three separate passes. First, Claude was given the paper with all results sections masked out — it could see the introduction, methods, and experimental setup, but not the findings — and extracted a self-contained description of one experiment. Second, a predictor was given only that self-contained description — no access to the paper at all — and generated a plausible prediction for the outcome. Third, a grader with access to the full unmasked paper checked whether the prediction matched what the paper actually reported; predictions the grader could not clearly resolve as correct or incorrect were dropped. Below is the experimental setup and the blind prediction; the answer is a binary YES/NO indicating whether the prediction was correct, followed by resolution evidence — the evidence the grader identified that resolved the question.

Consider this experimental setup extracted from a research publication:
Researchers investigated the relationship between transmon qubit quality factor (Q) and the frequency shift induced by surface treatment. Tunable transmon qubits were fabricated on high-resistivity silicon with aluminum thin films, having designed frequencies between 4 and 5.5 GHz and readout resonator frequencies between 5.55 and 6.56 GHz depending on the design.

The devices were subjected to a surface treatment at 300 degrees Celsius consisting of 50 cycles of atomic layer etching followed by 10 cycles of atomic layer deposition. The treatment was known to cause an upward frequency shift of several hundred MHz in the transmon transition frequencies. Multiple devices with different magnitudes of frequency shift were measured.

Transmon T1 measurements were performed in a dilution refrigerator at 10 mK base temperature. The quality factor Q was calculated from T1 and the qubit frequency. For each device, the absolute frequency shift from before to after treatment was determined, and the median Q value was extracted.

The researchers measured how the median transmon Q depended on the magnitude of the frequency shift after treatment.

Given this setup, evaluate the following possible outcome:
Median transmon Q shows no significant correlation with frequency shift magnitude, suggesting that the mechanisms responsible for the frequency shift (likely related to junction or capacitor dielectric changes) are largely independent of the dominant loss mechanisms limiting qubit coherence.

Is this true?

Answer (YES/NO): NO